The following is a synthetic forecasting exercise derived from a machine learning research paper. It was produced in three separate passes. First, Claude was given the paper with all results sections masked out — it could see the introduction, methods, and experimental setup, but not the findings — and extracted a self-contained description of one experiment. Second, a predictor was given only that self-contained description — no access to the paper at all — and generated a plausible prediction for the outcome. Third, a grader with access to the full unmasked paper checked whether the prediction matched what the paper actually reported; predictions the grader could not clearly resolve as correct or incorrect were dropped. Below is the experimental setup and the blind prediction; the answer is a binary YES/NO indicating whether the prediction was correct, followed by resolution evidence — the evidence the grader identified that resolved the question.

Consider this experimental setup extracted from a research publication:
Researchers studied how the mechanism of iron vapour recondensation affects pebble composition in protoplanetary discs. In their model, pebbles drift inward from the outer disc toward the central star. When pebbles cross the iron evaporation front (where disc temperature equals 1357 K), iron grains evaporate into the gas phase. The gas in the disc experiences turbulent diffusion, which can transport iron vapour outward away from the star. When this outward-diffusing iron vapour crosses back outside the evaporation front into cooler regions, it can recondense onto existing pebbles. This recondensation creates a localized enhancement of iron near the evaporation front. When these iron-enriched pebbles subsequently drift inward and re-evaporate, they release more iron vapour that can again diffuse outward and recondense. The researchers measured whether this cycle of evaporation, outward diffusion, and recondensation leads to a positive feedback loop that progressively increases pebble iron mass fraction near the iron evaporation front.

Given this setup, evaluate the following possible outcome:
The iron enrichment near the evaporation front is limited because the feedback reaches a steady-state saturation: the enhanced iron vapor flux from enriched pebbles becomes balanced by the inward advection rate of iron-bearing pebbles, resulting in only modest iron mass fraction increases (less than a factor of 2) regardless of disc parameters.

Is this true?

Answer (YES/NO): NO